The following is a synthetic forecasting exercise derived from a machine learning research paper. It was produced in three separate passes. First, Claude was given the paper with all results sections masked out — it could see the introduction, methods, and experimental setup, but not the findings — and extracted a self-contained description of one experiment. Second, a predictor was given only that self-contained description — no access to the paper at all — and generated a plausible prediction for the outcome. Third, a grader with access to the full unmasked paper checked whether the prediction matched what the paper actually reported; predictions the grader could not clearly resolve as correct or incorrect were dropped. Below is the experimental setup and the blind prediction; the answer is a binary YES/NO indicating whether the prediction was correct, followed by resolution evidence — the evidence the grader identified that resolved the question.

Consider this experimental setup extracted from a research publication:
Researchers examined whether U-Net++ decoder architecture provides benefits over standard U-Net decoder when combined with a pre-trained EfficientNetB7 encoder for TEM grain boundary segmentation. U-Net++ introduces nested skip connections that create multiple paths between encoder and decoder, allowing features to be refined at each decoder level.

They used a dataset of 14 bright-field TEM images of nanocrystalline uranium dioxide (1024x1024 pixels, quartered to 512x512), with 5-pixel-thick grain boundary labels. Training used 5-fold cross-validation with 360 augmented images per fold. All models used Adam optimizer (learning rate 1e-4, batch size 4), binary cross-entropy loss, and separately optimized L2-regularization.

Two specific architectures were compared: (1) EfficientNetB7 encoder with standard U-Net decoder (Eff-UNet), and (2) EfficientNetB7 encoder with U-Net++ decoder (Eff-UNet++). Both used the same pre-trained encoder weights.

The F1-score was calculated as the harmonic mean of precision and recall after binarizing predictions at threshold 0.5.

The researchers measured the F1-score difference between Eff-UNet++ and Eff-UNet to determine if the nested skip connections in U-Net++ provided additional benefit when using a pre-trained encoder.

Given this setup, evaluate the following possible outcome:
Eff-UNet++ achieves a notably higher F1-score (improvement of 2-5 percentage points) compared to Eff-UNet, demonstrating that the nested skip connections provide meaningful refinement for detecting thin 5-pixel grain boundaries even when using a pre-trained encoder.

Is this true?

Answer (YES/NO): NO